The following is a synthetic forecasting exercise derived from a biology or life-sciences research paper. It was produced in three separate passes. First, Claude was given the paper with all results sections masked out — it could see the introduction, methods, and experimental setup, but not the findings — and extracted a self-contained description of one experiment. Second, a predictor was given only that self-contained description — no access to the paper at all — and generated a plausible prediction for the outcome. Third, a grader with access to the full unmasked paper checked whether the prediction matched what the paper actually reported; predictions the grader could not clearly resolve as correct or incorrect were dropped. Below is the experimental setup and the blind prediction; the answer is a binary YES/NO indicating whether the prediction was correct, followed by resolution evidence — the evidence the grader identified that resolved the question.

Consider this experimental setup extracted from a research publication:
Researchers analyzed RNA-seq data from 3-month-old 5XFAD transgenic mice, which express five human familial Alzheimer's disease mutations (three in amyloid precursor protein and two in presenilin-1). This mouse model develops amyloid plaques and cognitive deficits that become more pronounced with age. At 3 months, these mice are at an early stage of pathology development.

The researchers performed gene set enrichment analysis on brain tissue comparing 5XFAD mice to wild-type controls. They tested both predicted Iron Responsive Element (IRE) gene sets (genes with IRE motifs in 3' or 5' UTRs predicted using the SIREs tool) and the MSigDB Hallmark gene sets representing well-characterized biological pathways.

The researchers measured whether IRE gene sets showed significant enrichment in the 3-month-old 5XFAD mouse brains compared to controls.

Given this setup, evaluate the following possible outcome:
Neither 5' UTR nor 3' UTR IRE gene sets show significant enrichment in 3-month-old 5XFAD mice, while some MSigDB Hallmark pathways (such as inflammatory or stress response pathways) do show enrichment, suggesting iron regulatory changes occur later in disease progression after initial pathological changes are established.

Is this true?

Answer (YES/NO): NO